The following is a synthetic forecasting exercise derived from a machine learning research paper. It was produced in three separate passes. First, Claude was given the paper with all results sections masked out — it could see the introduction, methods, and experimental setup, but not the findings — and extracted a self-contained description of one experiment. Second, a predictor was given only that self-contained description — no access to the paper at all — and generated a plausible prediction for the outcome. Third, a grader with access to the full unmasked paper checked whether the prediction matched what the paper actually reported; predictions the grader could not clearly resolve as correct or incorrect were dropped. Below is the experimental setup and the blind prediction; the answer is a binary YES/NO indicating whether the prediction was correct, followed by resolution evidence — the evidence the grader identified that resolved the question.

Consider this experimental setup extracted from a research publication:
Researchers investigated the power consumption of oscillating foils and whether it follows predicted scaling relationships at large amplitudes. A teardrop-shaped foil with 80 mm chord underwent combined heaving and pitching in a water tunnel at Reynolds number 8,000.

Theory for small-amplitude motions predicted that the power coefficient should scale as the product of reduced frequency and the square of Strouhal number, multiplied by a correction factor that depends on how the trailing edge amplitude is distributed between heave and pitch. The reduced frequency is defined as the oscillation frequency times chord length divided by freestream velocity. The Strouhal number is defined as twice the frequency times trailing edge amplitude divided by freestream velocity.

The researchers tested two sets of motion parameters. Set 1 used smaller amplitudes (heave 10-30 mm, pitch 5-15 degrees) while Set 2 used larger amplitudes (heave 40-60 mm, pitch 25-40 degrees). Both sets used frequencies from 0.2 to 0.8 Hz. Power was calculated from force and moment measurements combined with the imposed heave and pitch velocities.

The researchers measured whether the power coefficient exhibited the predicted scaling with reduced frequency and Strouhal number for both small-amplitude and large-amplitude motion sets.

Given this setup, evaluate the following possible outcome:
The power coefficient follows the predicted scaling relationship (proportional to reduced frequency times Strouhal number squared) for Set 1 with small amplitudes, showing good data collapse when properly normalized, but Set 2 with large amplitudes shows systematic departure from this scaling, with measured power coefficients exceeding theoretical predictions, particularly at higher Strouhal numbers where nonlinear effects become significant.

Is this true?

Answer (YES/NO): NO